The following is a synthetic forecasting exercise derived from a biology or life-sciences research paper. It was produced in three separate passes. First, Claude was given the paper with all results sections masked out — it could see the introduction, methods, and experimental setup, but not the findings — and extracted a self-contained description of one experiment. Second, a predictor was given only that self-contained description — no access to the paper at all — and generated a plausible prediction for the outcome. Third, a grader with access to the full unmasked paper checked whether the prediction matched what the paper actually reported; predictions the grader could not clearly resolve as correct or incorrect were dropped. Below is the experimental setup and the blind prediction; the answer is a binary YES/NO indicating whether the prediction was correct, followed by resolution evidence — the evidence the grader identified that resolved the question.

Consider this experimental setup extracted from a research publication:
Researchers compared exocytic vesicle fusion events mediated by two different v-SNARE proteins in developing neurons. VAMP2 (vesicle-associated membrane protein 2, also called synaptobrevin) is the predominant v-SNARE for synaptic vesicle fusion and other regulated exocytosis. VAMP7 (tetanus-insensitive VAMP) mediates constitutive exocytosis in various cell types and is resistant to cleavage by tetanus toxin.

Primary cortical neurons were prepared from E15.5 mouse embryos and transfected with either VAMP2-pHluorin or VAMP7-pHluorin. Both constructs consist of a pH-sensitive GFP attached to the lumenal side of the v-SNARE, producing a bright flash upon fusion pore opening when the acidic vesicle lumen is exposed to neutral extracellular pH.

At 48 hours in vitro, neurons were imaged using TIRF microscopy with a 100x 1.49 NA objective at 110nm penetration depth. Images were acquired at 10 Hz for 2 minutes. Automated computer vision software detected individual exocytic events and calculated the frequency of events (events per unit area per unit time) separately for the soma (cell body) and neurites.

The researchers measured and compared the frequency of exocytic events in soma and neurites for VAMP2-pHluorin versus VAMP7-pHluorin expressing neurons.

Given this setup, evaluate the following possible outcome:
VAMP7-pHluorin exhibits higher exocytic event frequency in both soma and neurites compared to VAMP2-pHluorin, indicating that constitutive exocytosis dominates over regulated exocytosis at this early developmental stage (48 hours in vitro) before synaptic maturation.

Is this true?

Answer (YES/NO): NO